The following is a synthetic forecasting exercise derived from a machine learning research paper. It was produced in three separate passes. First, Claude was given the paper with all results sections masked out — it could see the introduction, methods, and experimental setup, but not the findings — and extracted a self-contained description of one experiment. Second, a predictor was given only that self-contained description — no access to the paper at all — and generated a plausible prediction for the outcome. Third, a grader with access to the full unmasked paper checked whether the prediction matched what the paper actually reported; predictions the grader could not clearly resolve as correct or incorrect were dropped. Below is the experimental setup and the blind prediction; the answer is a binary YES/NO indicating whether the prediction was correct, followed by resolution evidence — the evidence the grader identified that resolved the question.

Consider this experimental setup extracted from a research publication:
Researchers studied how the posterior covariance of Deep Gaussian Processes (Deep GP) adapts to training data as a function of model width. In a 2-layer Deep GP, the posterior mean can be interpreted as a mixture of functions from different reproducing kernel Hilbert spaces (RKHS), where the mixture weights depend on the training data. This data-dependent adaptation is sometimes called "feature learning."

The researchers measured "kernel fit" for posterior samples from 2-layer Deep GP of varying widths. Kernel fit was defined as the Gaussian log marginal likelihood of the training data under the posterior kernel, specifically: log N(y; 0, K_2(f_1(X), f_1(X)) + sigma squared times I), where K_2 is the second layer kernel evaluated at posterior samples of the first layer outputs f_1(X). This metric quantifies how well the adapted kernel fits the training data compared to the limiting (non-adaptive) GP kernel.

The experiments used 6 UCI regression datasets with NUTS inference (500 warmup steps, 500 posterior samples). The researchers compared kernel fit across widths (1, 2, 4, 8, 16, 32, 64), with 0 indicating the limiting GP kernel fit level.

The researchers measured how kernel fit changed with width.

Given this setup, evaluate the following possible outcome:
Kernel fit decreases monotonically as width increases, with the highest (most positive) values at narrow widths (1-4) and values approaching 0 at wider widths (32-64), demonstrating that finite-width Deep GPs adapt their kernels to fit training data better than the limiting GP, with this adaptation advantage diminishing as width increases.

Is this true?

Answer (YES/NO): YES